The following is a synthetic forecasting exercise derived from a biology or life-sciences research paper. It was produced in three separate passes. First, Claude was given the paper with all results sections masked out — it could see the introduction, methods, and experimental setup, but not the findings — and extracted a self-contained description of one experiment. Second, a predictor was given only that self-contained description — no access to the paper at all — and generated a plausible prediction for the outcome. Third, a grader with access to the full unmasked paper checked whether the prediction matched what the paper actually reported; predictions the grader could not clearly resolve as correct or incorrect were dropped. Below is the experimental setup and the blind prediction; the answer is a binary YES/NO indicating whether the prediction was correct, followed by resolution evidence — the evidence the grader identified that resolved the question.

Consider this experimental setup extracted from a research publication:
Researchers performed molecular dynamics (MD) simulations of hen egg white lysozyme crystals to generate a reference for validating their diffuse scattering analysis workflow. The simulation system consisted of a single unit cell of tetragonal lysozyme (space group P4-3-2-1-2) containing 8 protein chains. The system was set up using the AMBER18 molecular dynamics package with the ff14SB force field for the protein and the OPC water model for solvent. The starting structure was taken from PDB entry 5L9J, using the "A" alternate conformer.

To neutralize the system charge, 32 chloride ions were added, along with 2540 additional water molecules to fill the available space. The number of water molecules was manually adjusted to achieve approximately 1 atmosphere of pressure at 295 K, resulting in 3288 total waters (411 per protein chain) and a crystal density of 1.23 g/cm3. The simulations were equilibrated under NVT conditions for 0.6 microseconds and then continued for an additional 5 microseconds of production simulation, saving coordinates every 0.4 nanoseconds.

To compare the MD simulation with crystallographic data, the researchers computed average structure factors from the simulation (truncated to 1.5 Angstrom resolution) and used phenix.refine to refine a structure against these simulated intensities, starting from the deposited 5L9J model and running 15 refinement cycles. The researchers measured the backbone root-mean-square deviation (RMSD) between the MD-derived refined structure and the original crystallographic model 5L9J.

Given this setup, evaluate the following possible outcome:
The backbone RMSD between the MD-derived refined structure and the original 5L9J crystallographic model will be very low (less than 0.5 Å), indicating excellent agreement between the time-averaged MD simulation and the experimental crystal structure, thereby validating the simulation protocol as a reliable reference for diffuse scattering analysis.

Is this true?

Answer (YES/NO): YES